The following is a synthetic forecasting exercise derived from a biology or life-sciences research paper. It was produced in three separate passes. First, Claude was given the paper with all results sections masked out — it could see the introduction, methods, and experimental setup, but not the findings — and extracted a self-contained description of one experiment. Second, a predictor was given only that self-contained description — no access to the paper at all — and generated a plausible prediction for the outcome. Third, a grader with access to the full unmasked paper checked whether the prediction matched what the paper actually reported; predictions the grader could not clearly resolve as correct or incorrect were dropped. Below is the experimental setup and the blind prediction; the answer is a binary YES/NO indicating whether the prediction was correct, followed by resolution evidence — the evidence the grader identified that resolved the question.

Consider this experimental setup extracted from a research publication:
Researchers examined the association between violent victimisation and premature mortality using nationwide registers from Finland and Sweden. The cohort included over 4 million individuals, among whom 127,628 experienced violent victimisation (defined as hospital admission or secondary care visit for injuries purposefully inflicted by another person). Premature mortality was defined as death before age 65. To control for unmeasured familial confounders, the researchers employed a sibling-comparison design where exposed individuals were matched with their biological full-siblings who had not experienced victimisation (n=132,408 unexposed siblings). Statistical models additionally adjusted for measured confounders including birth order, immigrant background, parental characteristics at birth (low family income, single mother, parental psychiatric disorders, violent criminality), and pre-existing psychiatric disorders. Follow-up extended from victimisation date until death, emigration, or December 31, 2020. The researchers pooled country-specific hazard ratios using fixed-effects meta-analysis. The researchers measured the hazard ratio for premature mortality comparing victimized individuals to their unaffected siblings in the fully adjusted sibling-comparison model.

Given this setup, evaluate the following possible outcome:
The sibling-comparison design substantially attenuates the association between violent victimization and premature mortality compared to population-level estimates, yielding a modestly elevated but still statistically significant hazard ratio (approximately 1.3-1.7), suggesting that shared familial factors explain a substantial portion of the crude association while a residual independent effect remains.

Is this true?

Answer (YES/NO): YES